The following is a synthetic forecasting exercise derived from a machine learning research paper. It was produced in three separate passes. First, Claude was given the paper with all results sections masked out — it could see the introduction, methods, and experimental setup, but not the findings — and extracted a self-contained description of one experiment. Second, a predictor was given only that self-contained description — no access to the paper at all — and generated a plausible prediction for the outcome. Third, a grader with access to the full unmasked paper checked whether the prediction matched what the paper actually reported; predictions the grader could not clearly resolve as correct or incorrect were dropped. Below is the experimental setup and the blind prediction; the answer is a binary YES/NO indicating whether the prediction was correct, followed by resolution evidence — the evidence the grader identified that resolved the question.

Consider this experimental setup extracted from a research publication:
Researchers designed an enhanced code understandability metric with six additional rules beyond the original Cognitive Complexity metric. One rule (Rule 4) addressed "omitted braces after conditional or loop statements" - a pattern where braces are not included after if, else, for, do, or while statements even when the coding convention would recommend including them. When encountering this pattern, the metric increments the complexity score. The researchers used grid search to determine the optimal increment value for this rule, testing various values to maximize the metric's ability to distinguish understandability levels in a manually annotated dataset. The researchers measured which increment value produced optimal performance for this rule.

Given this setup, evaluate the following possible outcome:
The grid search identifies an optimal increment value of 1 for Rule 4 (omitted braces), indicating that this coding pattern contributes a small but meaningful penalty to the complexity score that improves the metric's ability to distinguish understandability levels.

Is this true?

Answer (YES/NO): NO